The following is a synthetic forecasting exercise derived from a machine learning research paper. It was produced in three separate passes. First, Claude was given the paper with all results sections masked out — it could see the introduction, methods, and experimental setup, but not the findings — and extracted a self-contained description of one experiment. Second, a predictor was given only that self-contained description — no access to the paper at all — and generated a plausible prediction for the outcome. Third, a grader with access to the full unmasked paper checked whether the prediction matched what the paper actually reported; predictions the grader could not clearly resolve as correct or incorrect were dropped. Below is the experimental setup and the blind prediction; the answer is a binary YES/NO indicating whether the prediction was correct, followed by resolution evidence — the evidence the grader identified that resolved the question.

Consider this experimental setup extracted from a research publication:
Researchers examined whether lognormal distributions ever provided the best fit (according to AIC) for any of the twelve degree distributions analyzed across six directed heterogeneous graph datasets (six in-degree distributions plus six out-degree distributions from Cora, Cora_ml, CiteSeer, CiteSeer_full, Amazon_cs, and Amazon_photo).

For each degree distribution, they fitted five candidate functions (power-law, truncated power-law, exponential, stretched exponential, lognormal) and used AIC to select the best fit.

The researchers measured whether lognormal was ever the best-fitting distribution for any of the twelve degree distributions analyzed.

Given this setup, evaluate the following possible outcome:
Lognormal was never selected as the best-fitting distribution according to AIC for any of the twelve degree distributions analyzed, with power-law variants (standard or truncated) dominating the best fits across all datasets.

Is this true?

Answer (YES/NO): NO